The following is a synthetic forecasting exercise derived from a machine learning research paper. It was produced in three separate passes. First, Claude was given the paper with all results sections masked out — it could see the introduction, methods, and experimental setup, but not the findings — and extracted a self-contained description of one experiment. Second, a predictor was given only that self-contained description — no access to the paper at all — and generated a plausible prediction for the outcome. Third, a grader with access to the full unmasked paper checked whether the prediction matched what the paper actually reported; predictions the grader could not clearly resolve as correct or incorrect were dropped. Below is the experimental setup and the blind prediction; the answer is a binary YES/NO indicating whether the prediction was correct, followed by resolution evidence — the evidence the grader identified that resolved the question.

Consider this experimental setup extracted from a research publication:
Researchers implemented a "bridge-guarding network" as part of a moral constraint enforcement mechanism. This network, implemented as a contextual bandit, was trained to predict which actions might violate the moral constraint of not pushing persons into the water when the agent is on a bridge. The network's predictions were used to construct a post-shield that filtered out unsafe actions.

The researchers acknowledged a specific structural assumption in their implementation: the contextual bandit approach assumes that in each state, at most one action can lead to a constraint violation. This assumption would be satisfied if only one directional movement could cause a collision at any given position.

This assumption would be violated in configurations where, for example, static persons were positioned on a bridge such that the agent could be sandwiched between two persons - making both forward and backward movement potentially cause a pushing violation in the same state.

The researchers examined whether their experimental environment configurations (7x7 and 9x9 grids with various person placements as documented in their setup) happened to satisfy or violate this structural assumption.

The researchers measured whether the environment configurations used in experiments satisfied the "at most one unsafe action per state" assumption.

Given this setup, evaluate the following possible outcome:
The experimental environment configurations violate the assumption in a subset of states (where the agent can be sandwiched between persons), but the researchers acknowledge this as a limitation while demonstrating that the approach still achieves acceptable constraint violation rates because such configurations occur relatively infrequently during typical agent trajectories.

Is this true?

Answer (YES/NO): NO